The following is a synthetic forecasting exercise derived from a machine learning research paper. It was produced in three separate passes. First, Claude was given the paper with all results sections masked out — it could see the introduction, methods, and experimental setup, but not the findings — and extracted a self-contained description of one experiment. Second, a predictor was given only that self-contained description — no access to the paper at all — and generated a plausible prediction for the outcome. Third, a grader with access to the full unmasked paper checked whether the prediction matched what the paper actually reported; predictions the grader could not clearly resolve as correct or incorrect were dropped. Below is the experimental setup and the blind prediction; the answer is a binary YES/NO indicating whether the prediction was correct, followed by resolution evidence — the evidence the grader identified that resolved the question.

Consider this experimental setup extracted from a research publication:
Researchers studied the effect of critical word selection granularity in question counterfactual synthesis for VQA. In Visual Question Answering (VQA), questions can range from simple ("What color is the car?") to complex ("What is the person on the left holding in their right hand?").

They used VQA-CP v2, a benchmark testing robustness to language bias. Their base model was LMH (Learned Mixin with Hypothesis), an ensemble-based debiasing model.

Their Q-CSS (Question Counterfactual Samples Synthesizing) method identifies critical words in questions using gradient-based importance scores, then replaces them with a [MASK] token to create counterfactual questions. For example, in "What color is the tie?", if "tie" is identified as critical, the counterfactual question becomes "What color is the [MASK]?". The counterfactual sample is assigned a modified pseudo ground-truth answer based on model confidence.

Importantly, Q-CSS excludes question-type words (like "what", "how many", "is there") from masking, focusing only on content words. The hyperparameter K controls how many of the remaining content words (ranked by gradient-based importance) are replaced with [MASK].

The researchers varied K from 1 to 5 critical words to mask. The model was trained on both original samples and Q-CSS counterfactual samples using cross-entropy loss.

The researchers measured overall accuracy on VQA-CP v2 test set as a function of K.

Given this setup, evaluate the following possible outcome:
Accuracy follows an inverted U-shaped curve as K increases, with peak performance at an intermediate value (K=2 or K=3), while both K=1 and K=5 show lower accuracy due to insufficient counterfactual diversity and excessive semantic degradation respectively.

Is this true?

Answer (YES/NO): NO